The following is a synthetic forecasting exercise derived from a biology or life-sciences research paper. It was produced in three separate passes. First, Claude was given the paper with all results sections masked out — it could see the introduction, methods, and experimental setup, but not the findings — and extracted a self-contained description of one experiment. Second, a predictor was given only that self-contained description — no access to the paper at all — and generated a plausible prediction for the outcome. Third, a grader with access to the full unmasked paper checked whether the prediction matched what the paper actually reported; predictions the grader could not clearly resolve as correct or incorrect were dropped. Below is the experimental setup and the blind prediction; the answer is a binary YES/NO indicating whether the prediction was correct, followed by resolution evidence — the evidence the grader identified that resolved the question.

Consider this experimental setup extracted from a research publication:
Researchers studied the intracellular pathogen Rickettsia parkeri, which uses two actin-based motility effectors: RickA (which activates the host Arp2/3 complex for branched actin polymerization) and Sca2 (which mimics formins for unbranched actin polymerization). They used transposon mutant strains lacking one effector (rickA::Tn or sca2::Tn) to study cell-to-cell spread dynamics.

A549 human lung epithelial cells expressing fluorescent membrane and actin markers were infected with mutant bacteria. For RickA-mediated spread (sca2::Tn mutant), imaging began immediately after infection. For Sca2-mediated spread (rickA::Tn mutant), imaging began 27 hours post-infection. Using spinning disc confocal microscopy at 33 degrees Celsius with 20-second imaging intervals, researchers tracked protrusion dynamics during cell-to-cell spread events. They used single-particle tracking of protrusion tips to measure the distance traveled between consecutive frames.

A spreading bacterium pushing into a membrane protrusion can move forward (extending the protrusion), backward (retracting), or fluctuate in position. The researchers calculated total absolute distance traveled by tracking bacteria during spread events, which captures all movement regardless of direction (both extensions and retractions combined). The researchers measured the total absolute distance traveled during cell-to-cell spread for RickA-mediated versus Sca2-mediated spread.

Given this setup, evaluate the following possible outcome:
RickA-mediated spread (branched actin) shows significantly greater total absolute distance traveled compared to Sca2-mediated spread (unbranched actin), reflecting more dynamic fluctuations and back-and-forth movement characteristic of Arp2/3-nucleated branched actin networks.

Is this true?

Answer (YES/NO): YES